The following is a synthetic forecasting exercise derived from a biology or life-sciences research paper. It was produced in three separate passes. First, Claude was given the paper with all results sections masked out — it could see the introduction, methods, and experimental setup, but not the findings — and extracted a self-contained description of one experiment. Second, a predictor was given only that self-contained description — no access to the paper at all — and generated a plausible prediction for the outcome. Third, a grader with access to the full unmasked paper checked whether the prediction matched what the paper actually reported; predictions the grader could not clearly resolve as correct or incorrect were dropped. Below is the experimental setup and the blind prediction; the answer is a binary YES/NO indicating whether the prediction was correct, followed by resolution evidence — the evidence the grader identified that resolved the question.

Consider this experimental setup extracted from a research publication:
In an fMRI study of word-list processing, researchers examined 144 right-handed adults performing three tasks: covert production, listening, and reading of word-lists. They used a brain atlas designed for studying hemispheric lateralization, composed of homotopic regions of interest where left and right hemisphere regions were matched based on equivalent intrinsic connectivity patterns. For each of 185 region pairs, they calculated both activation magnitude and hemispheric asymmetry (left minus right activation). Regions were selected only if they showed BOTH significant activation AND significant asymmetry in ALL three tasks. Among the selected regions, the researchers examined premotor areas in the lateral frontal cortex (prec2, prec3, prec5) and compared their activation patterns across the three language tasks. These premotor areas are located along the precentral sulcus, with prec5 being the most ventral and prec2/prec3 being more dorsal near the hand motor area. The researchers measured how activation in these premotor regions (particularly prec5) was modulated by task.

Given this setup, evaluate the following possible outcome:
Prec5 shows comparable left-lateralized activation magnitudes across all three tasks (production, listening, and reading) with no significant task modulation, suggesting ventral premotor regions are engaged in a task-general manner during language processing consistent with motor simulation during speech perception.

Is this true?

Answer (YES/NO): NO